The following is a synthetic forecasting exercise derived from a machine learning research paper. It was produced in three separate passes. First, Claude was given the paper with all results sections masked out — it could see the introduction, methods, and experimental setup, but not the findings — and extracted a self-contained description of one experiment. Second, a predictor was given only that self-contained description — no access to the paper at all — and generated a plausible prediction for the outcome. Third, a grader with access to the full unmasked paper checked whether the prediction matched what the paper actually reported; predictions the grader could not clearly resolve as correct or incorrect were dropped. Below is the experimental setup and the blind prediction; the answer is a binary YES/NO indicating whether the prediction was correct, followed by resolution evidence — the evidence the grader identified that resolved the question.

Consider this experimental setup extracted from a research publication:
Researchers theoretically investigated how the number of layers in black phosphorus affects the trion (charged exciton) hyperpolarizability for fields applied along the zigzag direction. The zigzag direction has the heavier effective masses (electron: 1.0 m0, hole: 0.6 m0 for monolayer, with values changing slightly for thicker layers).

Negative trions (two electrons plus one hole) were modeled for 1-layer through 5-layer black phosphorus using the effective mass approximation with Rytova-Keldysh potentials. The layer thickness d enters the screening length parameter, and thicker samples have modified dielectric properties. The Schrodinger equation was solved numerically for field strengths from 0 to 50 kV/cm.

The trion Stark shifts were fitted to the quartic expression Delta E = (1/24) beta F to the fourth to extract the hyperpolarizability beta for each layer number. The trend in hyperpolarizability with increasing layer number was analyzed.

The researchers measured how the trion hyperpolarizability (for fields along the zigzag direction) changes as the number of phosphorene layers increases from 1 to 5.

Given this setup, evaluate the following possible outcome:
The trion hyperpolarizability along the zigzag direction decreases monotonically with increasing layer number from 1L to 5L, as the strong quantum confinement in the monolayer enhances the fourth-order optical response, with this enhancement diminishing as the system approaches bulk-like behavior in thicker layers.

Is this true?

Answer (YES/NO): NO